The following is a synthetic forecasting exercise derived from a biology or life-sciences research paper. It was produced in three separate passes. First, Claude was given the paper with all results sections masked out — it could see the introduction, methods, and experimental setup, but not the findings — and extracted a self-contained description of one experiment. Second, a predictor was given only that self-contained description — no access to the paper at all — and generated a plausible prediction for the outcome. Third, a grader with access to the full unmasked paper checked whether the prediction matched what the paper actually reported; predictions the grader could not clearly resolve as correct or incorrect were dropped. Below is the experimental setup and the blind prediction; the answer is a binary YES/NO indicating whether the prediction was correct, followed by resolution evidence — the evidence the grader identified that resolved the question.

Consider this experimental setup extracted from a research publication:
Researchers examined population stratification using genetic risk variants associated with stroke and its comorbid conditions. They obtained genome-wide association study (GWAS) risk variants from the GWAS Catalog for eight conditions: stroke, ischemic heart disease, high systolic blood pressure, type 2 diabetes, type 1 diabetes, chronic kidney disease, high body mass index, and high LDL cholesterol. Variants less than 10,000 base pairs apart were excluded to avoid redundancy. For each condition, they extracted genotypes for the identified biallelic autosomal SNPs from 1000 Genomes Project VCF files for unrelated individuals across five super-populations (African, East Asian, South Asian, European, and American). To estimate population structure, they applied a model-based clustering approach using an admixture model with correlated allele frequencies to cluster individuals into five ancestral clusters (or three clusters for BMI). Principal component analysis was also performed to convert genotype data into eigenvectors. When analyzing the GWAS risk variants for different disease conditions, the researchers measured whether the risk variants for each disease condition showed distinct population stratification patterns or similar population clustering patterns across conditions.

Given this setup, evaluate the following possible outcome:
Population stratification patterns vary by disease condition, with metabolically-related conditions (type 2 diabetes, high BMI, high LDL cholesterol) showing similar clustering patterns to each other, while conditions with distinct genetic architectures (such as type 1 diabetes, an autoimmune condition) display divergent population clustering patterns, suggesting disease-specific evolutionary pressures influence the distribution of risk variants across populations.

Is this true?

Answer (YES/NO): NO